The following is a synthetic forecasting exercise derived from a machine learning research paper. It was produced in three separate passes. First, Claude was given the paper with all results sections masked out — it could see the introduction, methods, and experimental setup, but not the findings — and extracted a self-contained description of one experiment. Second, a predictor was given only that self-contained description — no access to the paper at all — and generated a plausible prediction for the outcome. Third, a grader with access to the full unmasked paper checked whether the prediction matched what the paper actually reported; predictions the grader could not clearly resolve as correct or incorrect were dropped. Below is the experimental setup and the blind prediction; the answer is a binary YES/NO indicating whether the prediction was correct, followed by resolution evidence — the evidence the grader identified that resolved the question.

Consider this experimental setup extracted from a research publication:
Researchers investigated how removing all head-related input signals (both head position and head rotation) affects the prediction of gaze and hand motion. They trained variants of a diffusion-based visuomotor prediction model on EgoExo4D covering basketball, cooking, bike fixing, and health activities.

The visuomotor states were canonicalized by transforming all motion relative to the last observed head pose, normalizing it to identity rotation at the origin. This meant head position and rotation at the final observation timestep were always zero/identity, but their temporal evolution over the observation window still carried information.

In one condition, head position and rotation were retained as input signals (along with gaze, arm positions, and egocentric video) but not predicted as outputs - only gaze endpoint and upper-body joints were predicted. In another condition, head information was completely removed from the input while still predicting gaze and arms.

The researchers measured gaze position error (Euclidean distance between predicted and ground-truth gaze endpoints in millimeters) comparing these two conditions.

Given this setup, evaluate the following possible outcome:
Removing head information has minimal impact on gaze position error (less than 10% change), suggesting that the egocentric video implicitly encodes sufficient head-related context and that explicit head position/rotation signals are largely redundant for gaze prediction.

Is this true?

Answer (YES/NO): NO